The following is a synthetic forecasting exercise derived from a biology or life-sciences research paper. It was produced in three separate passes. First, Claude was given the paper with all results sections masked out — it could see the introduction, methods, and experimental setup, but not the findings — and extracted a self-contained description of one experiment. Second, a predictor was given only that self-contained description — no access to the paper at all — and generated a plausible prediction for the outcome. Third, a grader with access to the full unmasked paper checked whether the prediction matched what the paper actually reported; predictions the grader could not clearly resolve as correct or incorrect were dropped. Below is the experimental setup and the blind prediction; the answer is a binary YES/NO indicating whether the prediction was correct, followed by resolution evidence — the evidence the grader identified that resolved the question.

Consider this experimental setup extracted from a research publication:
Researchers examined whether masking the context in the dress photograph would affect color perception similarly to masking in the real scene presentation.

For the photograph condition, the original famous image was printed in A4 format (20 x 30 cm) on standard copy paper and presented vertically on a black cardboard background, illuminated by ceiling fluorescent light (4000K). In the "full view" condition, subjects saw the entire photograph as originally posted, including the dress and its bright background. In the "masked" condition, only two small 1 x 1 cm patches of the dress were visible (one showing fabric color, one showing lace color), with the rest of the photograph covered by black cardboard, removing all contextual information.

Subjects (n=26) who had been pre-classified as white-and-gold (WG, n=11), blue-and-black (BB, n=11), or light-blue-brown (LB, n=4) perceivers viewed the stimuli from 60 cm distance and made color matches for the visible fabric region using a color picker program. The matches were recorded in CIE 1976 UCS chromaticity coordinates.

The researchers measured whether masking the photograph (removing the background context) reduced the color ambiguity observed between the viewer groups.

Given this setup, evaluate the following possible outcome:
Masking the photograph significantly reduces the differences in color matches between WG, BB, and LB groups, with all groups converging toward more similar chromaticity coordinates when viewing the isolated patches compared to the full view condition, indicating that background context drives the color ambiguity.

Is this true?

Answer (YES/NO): YES